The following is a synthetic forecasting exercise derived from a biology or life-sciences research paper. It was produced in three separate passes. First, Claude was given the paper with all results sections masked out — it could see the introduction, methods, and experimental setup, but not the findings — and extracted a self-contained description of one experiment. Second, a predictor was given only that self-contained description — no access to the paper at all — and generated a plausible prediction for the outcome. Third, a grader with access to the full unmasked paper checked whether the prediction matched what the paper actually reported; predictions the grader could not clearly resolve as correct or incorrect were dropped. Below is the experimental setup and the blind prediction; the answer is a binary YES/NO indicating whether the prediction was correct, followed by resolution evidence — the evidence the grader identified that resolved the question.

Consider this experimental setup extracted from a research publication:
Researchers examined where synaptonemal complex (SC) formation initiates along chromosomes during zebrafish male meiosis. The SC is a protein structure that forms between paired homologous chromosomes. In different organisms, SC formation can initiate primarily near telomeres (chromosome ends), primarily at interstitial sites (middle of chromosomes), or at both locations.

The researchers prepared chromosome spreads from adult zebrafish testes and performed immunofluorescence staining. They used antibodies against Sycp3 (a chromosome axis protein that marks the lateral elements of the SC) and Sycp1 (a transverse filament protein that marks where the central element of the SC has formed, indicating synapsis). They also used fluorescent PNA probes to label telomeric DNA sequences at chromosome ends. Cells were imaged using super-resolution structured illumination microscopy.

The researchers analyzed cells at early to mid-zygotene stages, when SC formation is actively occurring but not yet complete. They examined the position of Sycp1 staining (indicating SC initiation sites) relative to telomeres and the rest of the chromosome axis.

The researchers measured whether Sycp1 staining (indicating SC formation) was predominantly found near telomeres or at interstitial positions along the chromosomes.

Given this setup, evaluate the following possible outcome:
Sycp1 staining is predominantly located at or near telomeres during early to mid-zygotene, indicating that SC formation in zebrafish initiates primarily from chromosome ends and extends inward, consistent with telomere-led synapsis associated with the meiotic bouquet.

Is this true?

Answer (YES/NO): YES